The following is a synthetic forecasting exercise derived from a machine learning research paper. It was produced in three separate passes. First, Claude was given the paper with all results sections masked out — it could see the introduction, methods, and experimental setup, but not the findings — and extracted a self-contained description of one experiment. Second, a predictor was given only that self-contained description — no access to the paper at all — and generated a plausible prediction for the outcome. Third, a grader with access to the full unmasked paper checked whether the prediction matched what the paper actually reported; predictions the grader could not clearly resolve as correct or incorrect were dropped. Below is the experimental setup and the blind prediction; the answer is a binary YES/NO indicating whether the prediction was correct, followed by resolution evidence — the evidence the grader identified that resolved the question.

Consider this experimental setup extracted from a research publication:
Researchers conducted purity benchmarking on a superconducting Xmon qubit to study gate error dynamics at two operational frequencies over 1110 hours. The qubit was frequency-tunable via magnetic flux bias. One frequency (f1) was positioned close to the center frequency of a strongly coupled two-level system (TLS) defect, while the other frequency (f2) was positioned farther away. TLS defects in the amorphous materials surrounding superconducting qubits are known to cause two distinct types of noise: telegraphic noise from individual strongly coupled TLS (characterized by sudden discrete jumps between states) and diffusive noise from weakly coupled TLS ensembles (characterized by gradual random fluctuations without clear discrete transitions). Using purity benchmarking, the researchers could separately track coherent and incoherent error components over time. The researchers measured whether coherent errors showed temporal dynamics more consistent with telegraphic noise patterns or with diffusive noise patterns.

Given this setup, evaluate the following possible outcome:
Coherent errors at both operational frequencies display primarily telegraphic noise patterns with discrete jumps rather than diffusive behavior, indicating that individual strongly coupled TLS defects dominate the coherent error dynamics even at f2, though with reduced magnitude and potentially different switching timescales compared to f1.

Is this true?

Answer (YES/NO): YES